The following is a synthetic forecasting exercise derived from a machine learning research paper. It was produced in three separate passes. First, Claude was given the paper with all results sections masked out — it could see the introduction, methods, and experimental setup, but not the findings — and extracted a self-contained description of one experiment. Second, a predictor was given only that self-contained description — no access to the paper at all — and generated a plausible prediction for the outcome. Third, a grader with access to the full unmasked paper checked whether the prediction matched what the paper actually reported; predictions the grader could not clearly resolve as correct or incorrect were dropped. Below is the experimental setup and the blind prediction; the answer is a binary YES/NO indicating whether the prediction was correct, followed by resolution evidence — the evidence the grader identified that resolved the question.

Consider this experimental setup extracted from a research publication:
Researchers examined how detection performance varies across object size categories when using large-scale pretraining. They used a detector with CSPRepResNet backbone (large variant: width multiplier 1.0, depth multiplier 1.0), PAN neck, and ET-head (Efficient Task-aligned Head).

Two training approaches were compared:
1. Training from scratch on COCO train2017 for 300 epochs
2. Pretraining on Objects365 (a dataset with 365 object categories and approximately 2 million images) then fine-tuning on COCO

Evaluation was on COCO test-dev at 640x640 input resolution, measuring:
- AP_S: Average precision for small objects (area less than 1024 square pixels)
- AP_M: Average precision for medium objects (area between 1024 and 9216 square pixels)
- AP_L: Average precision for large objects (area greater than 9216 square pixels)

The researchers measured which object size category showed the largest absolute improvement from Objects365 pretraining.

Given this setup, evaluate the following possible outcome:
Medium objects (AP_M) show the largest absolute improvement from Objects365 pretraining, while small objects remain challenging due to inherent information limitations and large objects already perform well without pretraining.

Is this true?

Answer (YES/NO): NO